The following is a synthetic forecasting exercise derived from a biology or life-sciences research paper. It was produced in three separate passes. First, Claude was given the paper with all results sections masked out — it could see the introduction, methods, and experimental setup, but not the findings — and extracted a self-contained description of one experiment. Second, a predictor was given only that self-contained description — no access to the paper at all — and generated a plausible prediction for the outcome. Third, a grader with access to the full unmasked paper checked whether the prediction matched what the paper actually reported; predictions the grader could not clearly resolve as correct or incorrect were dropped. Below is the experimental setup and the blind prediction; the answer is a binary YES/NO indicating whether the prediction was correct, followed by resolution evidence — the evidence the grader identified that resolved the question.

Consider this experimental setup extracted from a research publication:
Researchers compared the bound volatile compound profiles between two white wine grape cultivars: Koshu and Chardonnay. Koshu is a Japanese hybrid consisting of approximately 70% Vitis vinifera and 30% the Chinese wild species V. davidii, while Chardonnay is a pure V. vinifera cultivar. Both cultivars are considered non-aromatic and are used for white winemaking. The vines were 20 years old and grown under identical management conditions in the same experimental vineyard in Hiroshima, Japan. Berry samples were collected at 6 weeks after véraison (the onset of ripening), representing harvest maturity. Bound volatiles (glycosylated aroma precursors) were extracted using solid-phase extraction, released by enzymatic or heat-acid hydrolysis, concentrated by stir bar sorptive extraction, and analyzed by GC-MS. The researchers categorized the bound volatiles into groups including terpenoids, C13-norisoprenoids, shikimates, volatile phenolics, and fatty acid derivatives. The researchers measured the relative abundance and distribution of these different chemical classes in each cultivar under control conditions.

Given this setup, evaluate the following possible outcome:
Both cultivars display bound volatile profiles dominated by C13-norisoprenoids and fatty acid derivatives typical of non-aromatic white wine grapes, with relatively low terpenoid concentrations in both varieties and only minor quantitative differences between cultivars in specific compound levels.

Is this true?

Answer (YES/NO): NO